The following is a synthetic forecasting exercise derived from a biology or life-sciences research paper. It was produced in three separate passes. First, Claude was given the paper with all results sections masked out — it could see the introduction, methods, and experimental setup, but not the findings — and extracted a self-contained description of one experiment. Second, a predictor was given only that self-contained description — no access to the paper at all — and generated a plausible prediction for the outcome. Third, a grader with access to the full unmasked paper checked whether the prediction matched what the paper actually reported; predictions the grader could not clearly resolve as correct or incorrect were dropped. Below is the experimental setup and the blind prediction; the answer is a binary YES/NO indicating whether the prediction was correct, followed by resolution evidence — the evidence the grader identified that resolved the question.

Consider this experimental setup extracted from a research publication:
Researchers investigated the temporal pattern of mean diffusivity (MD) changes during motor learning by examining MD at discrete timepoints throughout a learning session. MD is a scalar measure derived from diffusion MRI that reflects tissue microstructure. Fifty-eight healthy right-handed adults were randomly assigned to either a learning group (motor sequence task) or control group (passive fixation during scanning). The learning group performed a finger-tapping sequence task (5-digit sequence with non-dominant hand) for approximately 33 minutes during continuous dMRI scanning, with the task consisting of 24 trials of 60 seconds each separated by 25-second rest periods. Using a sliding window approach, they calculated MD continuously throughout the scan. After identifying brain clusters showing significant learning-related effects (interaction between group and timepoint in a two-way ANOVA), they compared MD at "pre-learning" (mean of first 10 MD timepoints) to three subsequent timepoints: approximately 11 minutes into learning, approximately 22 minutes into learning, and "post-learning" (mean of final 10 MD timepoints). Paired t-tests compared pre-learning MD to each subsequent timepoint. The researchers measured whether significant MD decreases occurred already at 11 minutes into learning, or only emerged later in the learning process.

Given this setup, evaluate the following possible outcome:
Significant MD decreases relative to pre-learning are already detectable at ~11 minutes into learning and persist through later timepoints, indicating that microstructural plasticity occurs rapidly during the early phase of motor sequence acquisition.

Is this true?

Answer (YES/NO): YES